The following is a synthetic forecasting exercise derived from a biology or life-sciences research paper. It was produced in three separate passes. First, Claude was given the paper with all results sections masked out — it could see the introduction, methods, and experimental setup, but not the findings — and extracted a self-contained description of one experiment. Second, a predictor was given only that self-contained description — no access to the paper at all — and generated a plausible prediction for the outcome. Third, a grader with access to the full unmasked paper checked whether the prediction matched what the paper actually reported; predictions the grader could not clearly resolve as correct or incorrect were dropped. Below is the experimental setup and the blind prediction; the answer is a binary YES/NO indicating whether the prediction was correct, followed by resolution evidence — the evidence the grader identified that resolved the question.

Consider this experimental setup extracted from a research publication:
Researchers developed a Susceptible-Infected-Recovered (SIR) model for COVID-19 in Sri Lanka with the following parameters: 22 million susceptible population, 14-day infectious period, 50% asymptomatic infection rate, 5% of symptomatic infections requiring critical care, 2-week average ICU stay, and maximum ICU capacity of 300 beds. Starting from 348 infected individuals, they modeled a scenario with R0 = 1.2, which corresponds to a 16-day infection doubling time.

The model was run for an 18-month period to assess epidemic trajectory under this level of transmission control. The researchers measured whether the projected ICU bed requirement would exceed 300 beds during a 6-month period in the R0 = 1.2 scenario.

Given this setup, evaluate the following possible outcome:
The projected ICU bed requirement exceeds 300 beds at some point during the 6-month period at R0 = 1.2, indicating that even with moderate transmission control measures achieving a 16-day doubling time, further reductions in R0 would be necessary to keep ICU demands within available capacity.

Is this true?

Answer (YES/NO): NO